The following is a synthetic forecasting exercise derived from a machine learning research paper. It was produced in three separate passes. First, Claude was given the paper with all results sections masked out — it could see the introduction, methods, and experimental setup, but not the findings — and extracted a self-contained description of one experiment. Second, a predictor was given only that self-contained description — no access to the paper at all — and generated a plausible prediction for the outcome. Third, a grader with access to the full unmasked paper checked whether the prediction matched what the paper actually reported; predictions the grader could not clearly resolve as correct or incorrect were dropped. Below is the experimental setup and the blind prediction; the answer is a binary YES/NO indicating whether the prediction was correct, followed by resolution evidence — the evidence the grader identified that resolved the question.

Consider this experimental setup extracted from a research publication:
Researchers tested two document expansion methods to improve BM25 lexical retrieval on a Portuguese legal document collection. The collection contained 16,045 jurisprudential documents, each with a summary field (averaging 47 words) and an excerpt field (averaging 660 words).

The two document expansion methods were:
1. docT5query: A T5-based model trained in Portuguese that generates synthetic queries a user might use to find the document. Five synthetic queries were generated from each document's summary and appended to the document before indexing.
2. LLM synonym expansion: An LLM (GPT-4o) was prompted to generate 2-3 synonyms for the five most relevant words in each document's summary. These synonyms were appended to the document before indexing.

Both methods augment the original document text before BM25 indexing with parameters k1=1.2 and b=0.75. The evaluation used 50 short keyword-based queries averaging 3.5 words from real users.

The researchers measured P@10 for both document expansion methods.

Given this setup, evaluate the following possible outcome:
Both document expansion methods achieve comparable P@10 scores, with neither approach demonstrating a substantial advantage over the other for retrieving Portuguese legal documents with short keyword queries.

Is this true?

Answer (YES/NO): NO